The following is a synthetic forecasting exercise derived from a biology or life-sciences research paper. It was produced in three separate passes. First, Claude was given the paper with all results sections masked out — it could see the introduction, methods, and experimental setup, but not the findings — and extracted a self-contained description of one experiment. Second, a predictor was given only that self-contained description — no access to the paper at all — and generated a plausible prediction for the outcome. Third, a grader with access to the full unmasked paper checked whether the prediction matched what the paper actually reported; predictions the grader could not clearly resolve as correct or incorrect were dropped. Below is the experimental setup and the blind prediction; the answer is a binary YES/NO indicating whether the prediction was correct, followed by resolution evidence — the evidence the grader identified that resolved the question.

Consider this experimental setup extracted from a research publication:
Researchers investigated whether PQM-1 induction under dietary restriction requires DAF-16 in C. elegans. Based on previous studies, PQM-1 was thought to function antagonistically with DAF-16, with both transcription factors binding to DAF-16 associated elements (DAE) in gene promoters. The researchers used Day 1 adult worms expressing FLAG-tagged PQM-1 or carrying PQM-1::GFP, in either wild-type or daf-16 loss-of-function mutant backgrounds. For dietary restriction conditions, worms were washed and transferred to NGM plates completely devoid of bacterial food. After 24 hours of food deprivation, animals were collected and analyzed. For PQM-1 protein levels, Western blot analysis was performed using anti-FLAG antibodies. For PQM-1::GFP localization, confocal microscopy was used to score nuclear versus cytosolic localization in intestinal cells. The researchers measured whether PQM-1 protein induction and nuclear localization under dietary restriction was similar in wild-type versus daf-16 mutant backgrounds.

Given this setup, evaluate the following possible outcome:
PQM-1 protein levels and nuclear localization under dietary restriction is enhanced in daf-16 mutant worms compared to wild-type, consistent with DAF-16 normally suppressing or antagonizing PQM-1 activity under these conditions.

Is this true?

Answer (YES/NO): NO